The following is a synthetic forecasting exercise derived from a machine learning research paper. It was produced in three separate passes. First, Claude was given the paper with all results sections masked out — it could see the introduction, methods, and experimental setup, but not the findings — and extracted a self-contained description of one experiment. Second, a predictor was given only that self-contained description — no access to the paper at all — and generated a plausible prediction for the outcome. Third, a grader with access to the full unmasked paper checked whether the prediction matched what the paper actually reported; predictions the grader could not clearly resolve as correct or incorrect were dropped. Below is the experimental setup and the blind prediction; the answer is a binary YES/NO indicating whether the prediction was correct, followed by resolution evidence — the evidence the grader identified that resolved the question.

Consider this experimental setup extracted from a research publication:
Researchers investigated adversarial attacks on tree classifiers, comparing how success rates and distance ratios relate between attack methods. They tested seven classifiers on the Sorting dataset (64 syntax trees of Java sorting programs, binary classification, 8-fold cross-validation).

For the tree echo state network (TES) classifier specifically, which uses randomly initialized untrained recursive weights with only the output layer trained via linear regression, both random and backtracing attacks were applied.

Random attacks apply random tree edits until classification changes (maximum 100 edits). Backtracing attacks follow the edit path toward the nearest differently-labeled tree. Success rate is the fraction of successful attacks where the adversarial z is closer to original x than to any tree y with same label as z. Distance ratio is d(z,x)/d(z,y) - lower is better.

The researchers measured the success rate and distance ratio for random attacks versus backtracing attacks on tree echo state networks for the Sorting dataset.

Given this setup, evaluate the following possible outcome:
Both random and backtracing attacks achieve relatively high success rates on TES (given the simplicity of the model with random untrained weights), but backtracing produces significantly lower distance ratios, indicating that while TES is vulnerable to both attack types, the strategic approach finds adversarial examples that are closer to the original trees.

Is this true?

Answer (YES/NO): NO